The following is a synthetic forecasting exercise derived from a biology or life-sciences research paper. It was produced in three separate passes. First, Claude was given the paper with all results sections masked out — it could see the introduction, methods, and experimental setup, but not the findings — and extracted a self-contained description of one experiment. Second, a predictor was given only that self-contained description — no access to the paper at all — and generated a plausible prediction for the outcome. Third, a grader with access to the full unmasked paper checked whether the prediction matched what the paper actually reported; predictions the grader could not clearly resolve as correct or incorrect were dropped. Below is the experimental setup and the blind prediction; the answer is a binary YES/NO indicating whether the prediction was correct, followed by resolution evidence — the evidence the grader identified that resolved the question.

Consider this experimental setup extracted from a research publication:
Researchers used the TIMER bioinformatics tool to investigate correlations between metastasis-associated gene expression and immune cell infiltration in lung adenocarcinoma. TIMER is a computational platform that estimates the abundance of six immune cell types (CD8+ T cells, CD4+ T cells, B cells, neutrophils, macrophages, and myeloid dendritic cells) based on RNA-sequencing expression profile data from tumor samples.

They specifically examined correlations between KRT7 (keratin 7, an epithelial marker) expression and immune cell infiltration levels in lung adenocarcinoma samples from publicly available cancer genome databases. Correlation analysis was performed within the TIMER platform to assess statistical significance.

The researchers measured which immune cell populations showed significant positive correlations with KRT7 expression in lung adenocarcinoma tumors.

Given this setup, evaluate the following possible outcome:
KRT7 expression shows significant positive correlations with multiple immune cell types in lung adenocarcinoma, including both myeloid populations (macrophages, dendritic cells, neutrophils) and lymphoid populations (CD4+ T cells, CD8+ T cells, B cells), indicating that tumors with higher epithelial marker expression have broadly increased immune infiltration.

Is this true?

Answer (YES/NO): NO